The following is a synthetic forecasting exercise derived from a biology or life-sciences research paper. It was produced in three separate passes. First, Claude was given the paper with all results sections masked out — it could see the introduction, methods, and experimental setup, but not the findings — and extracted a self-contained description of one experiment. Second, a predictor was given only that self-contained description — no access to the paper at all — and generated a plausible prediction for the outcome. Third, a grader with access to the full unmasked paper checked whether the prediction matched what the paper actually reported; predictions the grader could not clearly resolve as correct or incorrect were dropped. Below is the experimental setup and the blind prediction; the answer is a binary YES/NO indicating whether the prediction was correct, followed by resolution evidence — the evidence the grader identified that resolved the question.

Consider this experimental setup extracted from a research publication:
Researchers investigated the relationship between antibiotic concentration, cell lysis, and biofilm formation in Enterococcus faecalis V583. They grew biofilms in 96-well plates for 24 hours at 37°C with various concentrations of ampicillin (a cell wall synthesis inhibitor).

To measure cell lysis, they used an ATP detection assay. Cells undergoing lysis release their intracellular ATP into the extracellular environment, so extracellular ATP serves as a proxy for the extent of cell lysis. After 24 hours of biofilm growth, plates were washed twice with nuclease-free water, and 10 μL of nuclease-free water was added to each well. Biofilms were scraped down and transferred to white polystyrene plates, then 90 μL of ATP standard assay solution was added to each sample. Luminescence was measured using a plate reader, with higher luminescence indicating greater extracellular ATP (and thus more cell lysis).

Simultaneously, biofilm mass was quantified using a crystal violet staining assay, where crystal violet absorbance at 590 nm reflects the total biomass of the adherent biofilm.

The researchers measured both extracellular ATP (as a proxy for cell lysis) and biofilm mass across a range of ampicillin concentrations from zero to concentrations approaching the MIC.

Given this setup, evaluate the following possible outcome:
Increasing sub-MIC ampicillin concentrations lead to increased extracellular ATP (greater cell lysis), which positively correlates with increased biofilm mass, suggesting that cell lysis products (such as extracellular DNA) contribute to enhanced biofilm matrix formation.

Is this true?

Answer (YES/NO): NO